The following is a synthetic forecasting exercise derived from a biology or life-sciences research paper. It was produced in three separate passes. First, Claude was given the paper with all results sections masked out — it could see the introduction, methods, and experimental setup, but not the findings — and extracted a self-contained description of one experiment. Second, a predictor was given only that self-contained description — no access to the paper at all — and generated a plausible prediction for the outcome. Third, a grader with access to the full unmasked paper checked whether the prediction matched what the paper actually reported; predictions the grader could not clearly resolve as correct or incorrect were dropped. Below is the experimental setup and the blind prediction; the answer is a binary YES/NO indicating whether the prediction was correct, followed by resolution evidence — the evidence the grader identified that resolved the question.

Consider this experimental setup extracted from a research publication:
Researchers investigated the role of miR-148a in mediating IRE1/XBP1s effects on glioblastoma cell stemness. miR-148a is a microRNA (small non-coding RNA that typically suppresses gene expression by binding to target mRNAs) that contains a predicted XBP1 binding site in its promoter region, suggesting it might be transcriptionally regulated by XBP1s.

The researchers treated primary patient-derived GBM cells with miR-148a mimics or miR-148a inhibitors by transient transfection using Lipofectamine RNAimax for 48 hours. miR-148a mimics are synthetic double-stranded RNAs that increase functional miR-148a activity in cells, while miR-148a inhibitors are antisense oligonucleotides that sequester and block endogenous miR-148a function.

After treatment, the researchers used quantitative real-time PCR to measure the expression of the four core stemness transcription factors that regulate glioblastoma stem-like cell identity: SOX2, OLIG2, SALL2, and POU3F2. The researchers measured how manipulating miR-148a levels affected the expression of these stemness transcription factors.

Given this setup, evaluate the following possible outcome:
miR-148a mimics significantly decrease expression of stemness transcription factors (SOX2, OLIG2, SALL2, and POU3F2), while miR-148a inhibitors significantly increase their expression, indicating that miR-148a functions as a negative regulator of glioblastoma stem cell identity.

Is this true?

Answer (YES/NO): YES